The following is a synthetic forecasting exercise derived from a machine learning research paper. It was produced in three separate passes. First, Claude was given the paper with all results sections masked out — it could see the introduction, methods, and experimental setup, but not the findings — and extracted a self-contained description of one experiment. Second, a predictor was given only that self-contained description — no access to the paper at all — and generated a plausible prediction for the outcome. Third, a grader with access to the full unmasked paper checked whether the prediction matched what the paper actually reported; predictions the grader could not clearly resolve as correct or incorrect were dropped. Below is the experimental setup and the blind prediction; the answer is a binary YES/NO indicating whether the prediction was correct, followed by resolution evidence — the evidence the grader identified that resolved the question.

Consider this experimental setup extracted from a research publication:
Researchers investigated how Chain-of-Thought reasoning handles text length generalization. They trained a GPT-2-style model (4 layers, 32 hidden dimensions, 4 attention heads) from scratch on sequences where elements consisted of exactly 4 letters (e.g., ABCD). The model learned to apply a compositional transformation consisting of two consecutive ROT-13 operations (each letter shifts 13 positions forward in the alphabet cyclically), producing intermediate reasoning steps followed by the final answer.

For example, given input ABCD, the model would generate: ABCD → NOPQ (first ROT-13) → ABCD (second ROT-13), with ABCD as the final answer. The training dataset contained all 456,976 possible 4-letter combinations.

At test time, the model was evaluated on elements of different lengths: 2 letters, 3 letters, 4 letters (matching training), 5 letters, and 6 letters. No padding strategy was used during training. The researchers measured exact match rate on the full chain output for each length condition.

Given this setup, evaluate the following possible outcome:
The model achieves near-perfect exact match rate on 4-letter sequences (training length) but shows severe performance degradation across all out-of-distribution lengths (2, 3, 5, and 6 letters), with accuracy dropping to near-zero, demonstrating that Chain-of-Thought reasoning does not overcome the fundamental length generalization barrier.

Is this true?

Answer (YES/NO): YES